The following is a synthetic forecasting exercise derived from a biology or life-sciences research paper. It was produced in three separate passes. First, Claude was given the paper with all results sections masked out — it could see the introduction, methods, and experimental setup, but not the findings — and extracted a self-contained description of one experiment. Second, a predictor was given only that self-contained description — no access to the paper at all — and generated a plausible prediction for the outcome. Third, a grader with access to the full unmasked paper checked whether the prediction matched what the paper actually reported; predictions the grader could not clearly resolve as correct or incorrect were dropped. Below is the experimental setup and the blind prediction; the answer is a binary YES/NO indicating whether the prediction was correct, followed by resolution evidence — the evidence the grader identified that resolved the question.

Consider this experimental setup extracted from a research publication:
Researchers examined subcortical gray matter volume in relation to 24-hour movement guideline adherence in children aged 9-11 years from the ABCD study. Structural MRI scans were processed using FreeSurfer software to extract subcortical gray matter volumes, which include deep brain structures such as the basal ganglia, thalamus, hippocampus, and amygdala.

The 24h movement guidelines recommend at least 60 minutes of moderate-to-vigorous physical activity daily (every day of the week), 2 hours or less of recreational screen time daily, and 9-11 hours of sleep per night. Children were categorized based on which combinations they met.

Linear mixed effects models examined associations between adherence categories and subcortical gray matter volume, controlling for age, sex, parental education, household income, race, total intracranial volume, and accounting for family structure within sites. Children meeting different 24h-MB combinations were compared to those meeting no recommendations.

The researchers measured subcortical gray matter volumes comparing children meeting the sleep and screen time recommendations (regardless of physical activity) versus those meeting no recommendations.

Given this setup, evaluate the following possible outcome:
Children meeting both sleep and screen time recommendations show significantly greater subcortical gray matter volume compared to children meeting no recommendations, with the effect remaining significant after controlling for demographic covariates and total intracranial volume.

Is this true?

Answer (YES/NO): NO